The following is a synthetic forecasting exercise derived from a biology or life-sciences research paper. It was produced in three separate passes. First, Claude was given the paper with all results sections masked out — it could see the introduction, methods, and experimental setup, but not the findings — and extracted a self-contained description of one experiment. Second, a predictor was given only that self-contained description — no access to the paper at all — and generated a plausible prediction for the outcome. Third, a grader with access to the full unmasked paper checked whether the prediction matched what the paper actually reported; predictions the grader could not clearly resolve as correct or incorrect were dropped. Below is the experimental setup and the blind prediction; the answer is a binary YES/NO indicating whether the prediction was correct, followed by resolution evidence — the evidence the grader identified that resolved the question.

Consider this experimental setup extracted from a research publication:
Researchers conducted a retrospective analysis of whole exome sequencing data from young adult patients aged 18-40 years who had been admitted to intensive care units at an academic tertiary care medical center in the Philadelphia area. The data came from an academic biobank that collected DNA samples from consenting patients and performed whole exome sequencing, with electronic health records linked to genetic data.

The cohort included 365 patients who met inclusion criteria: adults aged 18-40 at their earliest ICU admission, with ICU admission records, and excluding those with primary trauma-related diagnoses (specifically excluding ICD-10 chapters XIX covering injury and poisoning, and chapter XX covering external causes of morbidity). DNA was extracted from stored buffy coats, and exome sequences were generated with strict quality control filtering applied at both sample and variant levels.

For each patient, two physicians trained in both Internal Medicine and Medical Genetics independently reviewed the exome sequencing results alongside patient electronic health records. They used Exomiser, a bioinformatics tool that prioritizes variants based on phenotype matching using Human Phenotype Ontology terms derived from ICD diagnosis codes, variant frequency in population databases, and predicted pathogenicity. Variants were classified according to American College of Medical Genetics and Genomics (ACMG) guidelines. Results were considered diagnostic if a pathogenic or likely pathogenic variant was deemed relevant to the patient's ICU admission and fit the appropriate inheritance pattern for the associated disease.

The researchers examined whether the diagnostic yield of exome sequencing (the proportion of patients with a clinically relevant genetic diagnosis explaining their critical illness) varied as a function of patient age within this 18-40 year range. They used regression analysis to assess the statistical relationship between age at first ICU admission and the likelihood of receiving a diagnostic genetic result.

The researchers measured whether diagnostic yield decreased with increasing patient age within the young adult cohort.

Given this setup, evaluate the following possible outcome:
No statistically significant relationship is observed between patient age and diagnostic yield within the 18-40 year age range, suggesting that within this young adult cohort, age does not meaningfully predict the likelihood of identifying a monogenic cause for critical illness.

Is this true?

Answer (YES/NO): YES